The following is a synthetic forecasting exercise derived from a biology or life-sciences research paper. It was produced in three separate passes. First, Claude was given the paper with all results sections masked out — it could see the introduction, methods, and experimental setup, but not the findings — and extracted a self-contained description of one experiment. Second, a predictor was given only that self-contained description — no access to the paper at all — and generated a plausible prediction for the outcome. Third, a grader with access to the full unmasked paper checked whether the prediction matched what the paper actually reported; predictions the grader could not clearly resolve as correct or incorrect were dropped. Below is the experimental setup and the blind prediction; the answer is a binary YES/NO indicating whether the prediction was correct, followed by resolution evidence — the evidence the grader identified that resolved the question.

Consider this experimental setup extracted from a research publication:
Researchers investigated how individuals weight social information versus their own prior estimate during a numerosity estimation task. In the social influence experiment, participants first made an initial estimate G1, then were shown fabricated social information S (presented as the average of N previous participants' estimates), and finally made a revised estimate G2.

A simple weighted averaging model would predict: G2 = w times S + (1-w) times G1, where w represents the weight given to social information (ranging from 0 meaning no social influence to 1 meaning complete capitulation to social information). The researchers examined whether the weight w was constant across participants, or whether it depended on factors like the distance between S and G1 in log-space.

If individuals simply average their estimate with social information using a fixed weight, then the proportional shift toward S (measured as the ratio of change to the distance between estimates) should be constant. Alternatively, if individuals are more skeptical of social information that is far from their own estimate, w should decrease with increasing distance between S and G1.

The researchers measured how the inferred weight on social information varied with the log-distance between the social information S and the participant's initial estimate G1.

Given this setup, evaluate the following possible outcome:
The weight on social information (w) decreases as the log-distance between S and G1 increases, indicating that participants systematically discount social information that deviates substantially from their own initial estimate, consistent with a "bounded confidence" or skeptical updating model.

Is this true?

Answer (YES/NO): NO